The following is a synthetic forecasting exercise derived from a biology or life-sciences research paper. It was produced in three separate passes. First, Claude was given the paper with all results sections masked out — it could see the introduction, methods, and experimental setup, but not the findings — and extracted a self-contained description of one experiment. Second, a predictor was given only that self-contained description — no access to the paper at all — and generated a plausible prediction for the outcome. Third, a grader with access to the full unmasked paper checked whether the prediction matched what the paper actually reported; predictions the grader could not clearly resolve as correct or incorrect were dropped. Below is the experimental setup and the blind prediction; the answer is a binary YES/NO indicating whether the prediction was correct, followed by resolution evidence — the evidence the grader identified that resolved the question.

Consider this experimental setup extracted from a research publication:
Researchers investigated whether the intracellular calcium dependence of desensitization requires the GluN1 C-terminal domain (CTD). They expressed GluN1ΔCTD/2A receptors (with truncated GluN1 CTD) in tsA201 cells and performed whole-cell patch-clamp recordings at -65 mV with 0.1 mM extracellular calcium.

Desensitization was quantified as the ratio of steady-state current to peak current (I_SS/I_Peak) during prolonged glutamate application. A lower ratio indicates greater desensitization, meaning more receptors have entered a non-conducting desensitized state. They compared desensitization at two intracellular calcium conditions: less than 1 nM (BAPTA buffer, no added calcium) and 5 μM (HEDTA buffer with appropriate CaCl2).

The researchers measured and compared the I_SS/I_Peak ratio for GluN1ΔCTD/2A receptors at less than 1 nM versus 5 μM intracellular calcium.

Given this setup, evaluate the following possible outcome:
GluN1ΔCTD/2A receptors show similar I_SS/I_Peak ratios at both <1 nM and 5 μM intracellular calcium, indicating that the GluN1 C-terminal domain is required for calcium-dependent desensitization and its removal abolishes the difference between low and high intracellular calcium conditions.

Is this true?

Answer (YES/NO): YES